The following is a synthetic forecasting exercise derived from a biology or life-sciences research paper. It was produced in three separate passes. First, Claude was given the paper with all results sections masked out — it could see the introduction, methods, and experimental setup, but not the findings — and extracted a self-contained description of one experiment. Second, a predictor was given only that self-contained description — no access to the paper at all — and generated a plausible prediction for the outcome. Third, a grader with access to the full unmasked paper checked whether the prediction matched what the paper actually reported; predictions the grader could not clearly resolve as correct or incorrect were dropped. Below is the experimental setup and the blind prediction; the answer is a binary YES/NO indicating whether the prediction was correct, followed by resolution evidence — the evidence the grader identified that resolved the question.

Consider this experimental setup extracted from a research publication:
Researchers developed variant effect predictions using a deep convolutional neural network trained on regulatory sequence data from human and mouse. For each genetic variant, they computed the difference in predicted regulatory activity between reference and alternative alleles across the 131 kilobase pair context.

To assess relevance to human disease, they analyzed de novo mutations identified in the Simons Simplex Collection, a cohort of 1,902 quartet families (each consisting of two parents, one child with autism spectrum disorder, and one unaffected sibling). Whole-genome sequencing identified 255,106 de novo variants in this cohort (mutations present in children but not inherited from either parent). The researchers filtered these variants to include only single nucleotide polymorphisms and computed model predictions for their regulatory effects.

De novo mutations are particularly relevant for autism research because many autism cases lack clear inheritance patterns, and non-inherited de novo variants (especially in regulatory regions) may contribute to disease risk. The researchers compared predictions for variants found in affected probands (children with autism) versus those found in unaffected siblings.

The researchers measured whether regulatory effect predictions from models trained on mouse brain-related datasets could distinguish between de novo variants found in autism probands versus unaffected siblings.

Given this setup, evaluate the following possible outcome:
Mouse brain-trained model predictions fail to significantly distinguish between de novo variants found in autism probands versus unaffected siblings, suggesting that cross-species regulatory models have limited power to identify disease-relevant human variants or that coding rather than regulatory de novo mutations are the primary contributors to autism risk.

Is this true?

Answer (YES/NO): NO